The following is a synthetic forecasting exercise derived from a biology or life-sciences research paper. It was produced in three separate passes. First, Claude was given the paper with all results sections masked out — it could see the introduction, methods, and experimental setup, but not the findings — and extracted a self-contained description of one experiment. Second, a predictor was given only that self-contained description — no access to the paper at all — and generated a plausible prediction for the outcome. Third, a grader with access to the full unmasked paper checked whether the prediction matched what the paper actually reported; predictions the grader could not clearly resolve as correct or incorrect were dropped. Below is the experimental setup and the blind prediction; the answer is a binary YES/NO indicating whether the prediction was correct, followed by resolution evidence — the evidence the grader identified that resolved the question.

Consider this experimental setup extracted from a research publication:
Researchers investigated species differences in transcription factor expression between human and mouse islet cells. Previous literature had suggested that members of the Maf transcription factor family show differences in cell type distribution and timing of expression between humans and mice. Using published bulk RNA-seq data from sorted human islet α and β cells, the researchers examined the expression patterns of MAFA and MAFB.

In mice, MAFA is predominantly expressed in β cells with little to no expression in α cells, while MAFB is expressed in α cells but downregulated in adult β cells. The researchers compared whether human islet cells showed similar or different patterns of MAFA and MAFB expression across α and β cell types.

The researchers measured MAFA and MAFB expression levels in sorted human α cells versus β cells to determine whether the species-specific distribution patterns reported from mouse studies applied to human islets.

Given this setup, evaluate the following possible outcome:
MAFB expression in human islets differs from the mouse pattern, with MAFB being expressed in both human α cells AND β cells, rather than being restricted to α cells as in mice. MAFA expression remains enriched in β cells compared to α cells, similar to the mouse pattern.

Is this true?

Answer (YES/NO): YES